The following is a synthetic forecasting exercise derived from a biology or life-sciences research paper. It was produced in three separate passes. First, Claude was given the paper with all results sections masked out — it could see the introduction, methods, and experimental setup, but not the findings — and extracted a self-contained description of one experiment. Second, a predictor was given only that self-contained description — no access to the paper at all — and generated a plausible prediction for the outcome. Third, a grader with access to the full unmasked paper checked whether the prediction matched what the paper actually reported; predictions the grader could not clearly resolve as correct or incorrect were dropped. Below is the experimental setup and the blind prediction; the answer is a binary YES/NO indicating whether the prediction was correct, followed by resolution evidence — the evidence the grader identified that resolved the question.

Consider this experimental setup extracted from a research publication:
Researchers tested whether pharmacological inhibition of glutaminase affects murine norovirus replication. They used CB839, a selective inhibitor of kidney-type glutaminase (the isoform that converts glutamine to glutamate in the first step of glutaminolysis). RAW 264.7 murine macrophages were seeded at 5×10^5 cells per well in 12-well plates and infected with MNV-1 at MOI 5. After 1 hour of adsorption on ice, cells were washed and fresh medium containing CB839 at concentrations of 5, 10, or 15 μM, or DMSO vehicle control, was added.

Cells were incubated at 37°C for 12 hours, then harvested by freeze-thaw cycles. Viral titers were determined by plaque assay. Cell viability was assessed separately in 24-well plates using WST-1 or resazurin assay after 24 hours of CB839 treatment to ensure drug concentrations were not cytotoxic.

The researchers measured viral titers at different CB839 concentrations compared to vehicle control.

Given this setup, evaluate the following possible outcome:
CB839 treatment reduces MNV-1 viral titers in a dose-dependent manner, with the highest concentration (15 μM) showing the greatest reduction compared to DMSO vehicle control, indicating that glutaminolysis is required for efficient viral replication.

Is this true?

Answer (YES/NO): NO